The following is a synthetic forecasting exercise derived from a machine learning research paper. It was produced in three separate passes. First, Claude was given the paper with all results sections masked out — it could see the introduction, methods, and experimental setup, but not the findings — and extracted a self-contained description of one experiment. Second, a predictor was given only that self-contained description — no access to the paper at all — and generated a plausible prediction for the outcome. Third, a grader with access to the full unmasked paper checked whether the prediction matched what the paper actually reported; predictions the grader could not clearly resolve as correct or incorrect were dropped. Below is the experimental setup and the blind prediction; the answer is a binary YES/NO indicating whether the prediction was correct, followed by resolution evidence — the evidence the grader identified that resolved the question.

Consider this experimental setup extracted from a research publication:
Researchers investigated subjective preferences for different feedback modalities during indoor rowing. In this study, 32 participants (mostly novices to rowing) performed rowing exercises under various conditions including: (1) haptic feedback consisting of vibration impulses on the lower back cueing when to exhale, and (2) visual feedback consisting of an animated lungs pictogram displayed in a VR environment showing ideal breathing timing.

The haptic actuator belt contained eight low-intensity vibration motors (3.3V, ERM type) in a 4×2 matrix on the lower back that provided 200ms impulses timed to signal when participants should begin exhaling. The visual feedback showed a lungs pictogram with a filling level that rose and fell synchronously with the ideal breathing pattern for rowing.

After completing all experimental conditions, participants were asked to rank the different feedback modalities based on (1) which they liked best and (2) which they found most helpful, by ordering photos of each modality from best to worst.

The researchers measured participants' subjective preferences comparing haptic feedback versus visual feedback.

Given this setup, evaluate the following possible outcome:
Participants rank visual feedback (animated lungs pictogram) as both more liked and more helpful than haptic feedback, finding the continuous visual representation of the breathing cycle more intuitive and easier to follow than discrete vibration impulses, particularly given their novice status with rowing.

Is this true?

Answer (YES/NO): YES